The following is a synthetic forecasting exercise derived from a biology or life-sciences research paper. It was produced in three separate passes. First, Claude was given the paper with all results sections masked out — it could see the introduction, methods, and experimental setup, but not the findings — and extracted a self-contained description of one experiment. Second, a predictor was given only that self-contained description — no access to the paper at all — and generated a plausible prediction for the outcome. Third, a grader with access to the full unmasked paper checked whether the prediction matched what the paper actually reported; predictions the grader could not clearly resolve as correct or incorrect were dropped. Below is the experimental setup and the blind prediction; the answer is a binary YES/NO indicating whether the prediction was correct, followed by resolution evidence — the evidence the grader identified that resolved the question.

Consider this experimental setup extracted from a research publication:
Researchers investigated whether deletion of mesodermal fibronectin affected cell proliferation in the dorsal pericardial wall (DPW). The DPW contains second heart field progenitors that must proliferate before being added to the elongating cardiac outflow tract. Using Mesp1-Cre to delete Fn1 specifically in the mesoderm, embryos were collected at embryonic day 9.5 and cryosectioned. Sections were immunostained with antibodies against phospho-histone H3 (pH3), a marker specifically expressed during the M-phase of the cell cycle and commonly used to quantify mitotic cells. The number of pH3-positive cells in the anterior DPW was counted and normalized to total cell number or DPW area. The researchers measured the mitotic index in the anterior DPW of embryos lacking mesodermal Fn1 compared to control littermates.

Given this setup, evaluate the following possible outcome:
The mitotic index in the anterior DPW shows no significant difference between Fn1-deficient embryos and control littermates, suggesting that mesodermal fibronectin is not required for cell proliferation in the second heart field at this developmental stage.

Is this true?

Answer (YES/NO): NO